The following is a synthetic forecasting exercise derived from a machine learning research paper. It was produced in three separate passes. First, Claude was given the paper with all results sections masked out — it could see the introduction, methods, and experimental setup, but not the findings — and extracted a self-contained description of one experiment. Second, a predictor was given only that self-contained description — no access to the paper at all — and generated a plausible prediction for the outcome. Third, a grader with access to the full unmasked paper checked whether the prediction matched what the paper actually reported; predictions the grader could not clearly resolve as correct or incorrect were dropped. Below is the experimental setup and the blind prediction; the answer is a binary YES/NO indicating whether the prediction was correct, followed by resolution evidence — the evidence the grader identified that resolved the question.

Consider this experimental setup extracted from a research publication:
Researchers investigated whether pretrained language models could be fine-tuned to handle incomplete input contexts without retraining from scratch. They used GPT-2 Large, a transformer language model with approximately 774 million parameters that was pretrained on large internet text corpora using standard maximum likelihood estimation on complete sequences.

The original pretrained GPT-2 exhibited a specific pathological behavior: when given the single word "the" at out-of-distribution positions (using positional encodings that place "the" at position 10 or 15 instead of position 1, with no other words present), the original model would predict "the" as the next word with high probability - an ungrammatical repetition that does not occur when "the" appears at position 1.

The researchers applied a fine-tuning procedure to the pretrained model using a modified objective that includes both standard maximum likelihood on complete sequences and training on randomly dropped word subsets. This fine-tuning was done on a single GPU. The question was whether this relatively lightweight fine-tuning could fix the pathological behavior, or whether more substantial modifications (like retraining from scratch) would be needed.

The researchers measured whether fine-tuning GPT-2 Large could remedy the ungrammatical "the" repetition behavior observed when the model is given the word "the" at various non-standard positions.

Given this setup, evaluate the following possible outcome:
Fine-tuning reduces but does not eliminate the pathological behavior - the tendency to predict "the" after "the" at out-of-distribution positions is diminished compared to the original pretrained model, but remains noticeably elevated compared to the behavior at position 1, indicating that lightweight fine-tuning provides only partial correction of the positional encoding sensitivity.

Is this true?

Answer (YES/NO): NO